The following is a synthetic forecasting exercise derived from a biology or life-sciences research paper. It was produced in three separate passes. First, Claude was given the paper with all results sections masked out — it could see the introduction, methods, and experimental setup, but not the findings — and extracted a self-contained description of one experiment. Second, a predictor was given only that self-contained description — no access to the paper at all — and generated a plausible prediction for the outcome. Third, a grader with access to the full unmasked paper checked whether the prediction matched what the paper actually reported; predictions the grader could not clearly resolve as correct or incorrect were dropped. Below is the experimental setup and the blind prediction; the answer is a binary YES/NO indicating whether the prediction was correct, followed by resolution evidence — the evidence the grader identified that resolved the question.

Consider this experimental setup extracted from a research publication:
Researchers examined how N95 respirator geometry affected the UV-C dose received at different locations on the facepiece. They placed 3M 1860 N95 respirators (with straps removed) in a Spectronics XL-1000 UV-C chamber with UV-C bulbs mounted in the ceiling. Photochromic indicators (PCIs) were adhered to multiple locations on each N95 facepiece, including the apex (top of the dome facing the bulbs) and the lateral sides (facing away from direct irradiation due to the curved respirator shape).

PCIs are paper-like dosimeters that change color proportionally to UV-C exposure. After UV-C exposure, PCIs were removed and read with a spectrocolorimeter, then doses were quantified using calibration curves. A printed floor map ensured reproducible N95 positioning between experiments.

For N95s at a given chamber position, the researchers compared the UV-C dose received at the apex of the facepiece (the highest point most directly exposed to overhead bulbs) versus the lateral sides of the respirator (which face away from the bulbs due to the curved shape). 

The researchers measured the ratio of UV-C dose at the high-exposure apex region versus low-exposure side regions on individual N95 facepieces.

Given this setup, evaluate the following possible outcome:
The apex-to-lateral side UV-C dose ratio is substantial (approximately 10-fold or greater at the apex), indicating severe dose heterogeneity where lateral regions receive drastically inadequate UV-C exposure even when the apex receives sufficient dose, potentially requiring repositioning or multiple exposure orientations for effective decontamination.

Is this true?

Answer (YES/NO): YES